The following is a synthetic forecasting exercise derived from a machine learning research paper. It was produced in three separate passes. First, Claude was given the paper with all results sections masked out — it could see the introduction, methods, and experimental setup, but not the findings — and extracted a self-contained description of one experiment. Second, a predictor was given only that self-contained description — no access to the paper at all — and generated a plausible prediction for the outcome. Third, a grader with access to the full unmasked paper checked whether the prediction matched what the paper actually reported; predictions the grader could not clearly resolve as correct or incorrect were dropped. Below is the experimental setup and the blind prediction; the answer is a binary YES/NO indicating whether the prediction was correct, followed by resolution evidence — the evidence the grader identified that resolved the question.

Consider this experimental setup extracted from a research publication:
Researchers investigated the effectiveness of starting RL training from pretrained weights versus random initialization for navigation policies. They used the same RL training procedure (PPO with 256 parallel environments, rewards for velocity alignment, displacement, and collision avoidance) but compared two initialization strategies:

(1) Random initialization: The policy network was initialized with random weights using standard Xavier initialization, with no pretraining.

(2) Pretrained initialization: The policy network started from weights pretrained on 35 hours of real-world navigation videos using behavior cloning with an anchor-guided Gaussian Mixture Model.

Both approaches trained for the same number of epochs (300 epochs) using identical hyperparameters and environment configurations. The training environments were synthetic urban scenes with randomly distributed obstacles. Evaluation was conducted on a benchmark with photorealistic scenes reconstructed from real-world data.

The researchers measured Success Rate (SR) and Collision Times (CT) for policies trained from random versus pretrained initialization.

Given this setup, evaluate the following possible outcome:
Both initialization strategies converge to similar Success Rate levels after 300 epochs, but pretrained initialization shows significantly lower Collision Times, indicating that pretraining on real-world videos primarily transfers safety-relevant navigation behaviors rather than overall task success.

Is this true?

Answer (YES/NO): NO